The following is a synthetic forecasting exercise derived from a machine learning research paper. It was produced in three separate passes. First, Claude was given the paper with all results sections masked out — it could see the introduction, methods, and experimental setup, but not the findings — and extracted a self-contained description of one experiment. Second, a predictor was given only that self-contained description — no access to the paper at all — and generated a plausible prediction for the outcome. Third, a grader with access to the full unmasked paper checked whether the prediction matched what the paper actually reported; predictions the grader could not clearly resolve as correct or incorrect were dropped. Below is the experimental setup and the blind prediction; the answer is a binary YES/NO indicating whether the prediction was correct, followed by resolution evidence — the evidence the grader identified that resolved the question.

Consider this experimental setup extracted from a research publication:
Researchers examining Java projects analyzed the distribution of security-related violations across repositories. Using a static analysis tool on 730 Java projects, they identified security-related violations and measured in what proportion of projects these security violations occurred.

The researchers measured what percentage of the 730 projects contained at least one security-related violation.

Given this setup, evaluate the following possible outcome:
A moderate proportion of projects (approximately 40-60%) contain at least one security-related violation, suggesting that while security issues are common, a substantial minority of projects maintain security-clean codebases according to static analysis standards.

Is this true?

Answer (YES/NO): NO